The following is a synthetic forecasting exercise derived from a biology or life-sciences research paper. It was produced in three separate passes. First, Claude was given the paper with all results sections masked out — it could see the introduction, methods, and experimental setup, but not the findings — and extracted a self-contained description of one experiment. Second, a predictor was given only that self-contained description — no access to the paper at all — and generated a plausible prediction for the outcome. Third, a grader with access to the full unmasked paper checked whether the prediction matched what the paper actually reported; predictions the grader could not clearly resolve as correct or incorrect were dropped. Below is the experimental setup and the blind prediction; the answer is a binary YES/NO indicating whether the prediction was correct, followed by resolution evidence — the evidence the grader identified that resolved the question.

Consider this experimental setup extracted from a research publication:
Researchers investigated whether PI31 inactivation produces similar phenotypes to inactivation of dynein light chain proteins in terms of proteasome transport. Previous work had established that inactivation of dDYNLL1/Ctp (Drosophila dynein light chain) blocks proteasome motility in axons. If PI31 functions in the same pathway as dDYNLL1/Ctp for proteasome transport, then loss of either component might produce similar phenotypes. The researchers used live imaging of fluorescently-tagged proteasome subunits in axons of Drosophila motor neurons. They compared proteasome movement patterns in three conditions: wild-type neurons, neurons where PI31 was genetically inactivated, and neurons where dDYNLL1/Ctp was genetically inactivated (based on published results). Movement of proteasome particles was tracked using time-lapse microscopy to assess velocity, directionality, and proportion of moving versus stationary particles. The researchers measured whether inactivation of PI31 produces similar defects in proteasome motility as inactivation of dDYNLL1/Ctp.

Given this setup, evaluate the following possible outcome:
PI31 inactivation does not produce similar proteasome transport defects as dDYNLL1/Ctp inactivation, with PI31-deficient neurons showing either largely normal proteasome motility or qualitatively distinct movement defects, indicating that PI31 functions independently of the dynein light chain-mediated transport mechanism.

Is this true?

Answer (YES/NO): NO